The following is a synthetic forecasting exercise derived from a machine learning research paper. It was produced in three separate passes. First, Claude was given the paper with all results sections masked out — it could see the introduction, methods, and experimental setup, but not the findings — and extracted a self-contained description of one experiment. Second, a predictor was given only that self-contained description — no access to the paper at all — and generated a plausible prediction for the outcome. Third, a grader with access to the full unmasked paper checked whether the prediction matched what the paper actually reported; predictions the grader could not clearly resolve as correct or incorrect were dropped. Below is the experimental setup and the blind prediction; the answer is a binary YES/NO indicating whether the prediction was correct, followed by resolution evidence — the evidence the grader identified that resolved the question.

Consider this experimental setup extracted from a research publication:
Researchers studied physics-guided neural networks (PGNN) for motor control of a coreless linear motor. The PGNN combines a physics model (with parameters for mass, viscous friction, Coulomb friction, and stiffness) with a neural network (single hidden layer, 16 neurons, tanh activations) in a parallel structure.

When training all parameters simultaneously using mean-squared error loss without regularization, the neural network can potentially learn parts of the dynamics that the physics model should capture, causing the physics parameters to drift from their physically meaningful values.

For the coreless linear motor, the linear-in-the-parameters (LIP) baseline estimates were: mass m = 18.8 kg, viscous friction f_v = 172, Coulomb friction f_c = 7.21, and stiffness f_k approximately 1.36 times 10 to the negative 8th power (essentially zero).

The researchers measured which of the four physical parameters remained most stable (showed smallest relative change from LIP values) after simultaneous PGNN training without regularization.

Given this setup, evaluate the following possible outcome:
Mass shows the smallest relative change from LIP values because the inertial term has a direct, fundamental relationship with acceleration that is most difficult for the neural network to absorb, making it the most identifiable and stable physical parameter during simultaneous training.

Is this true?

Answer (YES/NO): YES